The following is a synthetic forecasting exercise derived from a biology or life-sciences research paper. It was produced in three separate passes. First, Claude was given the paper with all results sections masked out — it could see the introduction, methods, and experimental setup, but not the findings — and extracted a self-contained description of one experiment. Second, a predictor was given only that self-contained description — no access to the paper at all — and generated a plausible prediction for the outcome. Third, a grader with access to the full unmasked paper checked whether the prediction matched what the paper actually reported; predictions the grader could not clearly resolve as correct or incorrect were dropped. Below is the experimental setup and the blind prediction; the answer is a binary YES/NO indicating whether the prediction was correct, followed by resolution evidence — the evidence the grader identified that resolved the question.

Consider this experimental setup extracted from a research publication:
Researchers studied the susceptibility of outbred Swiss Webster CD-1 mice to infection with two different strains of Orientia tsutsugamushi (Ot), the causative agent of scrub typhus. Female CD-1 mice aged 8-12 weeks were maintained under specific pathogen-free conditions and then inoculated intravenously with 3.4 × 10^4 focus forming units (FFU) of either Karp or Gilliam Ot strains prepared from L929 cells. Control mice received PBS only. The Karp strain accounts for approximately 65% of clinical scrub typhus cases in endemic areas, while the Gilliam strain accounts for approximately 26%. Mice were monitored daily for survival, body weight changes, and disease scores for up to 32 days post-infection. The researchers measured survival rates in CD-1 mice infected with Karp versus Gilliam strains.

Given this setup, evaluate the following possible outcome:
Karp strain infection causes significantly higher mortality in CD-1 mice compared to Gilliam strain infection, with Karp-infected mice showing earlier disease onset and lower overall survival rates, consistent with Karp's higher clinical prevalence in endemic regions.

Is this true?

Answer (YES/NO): YES